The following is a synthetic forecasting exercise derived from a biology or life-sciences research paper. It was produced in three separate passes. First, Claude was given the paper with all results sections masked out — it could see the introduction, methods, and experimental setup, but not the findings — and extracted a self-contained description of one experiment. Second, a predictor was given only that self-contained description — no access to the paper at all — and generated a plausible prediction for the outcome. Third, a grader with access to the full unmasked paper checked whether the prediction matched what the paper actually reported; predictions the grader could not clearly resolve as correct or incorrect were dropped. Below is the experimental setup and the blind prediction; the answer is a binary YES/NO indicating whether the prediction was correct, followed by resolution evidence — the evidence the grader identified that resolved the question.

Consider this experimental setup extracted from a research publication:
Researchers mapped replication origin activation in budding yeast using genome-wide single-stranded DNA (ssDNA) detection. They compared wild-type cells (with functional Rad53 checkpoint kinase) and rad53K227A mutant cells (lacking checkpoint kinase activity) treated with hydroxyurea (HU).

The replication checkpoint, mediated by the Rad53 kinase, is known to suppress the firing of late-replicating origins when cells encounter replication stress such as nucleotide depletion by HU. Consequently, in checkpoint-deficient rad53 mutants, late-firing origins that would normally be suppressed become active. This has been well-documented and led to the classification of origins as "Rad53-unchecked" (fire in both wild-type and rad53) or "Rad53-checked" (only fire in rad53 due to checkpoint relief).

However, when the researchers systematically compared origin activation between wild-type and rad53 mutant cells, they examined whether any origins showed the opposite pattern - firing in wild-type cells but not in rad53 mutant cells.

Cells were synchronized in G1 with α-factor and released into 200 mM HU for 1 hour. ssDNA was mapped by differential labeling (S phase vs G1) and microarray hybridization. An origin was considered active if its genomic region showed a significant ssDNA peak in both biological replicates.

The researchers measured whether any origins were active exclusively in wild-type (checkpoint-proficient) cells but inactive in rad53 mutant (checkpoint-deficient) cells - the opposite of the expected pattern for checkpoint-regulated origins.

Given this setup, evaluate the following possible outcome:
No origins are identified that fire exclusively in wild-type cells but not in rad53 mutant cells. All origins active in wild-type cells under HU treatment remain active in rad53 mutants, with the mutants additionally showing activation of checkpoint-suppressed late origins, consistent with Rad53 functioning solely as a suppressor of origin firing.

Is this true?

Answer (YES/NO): NO